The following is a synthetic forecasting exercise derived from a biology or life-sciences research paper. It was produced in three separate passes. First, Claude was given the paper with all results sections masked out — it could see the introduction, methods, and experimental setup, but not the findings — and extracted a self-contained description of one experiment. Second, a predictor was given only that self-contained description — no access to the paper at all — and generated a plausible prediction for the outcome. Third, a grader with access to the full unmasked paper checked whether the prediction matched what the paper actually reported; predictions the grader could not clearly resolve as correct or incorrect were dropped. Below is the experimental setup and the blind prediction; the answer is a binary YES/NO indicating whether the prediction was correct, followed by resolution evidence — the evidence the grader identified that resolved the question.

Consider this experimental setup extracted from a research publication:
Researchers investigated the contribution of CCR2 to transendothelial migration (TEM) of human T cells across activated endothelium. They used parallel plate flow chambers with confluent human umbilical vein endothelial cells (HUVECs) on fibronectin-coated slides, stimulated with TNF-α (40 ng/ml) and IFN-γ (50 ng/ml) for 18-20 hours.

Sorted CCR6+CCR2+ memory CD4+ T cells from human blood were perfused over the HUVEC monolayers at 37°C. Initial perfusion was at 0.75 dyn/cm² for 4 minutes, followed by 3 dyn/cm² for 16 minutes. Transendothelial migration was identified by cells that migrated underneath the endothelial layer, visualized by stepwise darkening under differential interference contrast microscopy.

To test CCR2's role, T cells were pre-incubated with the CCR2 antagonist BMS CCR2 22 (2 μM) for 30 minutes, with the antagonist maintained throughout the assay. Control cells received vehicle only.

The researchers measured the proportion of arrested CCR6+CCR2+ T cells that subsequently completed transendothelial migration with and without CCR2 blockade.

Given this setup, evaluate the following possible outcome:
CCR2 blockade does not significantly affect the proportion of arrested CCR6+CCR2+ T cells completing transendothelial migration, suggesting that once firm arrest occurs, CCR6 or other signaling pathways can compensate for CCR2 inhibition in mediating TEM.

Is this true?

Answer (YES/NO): NO